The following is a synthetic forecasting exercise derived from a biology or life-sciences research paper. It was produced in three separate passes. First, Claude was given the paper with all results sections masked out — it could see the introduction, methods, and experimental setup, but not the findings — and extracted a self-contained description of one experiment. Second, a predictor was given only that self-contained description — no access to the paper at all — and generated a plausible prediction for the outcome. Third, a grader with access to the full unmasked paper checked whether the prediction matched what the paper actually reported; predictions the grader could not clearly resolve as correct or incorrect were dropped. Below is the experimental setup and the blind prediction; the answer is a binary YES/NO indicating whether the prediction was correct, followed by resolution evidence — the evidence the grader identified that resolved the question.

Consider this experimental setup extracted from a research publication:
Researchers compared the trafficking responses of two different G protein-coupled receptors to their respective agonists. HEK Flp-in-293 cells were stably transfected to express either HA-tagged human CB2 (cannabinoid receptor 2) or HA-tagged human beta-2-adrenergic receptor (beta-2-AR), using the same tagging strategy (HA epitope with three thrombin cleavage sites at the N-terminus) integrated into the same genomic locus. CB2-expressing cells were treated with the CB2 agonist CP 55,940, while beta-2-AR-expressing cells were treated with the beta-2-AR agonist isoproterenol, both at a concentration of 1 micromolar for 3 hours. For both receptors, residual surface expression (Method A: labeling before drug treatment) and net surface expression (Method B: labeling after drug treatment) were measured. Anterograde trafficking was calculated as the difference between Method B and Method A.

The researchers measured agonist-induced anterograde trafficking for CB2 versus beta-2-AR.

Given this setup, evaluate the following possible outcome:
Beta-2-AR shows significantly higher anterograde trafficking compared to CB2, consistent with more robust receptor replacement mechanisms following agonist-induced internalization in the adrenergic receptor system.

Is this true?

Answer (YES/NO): NO